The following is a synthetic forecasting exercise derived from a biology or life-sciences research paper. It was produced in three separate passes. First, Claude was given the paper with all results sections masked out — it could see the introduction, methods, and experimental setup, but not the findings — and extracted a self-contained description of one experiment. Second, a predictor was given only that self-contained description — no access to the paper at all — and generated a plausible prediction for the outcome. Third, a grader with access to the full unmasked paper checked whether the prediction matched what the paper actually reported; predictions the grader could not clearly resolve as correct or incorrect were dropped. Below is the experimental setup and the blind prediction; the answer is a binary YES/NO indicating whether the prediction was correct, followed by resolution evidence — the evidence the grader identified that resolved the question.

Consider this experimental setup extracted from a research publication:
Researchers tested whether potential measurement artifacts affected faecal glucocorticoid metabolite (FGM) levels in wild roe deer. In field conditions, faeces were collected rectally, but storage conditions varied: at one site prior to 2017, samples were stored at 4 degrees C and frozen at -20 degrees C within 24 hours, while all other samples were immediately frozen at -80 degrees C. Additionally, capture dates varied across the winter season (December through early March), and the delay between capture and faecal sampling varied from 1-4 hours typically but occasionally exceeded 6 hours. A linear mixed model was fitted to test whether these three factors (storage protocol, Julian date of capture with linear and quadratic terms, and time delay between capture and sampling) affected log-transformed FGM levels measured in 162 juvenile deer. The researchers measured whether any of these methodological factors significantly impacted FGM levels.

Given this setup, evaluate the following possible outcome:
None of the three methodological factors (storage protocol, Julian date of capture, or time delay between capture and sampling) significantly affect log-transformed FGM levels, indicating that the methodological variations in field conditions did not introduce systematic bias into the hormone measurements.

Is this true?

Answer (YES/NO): YES